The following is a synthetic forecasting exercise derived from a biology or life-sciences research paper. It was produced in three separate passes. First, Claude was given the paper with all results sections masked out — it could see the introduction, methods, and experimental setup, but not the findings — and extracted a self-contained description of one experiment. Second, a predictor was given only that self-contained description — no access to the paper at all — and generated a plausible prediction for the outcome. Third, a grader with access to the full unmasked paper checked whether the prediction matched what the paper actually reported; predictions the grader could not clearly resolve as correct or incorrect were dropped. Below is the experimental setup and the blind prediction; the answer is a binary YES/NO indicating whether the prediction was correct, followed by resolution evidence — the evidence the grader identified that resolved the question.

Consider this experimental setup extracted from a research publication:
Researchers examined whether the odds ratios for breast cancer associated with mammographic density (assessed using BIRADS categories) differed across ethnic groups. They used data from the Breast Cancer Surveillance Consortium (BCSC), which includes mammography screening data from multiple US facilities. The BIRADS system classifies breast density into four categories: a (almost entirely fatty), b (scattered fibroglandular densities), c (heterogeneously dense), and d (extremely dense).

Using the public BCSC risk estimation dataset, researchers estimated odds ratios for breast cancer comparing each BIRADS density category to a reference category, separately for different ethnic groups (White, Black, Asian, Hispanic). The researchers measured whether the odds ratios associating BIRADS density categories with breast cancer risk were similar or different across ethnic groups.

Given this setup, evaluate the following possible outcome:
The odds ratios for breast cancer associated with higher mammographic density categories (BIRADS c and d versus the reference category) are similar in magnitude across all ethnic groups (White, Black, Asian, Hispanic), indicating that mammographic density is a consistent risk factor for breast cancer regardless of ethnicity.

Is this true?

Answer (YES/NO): YES